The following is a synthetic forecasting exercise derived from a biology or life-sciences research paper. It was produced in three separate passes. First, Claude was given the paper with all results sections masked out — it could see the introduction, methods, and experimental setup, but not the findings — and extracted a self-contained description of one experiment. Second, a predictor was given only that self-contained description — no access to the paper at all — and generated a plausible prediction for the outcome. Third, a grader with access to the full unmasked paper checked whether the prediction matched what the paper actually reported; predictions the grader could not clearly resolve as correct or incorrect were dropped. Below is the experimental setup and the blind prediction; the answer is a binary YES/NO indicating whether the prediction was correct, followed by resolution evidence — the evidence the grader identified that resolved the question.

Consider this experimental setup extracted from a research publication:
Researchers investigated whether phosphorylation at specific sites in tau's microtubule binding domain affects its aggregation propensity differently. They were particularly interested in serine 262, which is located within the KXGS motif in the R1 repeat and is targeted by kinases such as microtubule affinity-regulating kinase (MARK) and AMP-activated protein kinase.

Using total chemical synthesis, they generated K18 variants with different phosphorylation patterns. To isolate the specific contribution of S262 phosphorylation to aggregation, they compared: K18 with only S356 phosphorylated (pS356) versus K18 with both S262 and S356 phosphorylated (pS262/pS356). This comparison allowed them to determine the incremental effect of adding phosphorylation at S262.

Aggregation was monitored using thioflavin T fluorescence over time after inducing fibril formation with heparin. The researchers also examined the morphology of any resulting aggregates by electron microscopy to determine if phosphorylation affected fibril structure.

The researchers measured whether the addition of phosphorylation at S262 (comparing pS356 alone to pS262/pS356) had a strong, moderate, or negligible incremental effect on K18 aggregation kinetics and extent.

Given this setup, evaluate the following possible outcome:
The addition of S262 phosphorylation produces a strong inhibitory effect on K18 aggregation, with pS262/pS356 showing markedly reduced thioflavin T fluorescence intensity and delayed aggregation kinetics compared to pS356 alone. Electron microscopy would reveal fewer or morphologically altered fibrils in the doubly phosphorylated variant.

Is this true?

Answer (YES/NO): YES